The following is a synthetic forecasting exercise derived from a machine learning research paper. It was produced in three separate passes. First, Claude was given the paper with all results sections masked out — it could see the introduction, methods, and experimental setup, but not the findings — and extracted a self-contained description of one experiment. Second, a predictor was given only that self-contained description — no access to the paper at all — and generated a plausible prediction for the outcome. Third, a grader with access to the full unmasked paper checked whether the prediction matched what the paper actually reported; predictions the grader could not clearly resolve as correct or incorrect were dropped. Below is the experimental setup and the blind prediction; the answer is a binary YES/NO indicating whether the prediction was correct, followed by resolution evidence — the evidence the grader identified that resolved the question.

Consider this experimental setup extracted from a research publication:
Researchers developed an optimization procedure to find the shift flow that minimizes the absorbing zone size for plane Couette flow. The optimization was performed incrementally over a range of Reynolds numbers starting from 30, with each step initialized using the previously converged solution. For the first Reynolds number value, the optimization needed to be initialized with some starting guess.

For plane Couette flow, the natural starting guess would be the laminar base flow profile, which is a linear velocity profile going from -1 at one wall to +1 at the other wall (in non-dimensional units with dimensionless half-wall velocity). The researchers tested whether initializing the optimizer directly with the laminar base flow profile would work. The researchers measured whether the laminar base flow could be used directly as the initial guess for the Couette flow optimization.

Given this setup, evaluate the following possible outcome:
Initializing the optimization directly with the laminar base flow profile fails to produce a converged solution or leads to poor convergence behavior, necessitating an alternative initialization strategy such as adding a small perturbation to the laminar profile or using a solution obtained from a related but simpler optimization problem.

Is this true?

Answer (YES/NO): YES